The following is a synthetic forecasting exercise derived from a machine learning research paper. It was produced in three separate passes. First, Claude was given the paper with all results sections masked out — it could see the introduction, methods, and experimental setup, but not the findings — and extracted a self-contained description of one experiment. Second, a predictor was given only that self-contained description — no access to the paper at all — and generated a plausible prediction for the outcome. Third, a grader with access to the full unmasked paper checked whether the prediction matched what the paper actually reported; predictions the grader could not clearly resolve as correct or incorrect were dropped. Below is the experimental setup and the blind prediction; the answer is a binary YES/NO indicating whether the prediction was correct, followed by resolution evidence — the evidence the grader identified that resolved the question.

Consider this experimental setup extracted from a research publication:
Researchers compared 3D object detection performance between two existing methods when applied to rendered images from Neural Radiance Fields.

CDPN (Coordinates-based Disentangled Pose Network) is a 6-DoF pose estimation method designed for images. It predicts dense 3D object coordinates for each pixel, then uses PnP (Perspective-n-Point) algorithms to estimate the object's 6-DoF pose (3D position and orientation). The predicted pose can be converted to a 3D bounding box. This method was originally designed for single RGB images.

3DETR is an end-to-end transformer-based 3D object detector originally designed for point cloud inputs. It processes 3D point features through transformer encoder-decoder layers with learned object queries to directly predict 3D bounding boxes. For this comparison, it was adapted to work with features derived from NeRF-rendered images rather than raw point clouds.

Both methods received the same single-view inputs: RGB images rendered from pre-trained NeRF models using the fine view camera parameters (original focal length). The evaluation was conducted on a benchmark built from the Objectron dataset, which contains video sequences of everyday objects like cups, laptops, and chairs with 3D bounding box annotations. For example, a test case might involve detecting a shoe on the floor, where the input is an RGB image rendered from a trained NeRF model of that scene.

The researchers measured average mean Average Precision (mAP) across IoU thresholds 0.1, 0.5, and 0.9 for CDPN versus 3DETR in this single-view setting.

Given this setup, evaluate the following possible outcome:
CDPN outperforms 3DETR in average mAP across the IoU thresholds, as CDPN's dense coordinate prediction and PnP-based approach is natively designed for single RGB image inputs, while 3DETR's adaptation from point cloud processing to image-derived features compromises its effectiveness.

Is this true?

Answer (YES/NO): YES